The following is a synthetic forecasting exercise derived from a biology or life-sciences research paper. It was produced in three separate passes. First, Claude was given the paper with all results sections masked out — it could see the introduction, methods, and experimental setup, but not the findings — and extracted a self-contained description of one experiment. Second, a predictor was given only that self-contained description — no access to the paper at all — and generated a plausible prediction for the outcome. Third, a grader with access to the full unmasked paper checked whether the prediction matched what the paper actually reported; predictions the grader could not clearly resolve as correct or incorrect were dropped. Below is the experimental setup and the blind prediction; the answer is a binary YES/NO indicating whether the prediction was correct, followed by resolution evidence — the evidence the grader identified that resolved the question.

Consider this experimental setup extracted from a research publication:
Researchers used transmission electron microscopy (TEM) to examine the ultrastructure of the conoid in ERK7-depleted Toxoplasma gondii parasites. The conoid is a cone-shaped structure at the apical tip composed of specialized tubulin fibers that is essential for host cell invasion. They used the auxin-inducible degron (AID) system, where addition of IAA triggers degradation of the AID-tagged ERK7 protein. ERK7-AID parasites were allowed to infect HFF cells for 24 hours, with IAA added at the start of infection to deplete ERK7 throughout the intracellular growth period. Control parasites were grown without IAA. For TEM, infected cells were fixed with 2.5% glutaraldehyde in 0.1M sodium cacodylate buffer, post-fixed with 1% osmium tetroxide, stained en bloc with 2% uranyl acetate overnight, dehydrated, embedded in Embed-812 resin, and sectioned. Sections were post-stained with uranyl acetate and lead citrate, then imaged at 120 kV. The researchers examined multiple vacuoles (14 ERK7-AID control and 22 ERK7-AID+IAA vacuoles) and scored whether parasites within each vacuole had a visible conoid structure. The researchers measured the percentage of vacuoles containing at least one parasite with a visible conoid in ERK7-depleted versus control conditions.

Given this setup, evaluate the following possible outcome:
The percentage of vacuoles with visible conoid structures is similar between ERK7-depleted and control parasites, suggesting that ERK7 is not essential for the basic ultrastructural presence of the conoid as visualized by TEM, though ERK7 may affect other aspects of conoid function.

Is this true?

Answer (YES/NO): NO